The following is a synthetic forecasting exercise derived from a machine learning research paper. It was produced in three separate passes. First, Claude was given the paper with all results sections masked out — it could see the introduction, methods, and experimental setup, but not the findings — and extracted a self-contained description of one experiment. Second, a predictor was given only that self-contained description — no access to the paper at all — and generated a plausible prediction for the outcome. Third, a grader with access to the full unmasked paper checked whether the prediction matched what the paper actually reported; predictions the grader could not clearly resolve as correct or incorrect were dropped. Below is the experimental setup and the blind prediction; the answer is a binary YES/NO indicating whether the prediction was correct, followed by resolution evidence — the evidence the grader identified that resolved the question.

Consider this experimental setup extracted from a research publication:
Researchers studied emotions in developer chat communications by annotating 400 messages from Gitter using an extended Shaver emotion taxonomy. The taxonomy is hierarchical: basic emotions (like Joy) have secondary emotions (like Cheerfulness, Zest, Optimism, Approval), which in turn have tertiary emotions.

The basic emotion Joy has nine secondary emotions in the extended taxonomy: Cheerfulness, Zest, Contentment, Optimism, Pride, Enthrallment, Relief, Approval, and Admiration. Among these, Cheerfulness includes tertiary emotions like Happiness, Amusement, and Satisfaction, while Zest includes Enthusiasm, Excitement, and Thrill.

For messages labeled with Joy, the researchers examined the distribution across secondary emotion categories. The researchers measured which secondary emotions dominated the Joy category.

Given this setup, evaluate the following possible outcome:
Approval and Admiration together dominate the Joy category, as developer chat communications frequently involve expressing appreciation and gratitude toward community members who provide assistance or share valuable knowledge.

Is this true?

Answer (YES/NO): NO